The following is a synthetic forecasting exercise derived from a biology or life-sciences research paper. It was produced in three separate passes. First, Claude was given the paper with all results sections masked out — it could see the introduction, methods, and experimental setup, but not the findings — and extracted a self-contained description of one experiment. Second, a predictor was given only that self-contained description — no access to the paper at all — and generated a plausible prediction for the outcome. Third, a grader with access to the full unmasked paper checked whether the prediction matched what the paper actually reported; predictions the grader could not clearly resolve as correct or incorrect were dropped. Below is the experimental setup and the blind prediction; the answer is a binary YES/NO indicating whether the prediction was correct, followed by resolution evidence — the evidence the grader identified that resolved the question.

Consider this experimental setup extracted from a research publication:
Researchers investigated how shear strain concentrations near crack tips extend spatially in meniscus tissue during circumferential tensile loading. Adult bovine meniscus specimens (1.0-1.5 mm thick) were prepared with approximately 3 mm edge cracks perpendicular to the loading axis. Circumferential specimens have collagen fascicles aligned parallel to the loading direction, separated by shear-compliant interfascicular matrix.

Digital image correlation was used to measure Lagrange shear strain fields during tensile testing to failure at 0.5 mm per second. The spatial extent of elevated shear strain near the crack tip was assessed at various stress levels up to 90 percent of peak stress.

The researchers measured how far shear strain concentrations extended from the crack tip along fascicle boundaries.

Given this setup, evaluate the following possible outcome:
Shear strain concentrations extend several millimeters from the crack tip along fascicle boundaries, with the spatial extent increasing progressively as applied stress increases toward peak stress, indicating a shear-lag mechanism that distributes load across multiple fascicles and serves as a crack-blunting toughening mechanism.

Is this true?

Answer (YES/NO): NO